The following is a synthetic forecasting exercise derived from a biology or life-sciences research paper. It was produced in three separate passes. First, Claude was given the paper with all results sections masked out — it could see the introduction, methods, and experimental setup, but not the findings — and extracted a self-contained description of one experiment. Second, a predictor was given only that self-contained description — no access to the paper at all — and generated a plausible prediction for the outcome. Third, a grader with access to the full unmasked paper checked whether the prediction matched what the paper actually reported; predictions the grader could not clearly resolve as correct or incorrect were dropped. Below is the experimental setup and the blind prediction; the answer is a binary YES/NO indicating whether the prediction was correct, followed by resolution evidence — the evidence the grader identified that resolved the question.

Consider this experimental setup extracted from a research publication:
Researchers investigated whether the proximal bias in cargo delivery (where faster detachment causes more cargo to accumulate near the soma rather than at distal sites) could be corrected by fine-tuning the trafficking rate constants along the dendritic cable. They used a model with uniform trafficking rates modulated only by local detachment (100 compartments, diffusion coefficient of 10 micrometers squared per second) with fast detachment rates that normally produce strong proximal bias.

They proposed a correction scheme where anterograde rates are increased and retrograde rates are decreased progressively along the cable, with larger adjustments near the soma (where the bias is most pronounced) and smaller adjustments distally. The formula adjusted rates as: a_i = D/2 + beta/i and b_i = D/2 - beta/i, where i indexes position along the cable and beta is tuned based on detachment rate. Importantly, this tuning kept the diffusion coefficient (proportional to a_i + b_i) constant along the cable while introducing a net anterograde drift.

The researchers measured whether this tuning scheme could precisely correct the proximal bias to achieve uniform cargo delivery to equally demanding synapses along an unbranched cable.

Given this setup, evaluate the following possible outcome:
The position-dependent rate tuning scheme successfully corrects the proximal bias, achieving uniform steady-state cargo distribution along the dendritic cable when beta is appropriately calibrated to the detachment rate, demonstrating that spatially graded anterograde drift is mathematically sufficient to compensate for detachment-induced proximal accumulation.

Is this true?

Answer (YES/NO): NO